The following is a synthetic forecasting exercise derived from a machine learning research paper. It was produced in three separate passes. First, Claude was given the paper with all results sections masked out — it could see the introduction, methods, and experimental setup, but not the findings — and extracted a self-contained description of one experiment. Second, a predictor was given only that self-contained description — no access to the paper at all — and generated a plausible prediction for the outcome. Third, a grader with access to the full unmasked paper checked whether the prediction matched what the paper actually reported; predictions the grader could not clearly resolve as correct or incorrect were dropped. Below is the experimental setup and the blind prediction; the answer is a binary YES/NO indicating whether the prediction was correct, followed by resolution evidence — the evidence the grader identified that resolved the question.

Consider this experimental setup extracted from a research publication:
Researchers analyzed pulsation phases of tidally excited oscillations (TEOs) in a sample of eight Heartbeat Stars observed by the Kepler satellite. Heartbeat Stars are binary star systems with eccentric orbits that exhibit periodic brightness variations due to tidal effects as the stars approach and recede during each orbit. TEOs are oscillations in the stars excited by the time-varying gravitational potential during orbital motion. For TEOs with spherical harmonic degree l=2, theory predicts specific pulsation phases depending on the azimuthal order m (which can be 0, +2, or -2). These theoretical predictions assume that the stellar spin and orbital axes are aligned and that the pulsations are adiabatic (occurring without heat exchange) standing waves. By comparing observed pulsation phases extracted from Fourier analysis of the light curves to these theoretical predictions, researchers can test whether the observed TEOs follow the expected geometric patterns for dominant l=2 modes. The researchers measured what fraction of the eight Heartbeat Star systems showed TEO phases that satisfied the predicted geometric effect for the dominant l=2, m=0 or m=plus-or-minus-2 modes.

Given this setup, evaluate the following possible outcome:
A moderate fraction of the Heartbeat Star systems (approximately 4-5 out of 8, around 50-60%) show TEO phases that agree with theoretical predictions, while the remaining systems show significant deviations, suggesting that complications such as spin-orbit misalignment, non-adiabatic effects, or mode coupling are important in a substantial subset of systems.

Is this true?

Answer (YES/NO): NO